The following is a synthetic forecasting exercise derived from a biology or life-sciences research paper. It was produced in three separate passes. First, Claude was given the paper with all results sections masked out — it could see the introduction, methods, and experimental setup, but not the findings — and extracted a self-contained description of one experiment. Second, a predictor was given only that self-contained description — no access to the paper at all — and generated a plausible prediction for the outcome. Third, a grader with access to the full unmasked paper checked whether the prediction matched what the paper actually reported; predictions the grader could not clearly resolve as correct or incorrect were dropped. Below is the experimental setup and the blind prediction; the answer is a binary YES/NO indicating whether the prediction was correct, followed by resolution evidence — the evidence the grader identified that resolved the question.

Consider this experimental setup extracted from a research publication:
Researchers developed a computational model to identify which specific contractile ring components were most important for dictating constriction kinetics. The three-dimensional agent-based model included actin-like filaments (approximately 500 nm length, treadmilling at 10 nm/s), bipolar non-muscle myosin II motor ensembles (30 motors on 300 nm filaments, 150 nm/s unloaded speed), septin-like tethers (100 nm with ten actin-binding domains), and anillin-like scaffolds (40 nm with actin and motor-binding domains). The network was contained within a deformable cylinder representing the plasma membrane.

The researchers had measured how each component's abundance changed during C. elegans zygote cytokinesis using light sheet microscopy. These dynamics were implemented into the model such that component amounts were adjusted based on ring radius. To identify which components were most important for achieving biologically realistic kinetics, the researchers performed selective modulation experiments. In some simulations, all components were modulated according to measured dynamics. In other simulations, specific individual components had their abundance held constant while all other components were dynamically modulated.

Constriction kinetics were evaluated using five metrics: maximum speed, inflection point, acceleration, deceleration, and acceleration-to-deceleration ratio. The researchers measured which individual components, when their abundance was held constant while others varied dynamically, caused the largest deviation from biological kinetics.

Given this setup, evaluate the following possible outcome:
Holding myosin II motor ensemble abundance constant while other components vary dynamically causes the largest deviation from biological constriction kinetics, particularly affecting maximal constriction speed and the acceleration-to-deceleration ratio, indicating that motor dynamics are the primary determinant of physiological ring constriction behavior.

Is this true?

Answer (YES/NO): YES